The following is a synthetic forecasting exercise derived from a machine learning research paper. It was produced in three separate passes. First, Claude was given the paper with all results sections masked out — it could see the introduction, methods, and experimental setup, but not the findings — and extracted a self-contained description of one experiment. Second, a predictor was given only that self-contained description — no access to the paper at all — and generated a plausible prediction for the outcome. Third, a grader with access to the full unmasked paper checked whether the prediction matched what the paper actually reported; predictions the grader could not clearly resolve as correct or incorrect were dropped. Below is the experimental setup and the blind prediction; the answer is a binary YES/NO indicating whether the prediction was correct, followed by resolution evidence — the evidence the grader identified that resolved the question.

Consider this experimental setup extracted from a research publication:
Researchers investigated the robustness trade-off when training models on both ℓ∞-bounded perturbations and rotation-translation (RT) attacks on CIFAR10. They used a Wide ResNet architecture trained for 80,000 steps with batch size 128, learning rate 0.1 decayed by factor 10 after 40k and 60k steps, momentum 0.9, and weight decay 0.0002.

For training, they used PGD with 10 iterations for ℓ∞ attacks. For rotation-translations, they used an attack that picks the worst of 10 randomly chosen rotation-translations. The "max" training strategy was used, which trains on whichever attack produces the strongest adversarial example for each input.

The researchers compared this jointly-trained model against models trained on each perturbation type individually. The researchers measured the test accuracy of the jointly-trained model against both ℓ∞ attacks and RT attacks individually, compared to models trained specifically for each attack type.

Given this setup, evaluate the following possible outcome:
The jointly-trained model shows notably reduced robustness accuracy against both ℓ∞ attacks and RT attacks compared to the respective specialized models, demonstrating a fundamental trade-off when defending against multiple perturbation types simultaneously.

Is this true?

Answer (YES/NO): NO